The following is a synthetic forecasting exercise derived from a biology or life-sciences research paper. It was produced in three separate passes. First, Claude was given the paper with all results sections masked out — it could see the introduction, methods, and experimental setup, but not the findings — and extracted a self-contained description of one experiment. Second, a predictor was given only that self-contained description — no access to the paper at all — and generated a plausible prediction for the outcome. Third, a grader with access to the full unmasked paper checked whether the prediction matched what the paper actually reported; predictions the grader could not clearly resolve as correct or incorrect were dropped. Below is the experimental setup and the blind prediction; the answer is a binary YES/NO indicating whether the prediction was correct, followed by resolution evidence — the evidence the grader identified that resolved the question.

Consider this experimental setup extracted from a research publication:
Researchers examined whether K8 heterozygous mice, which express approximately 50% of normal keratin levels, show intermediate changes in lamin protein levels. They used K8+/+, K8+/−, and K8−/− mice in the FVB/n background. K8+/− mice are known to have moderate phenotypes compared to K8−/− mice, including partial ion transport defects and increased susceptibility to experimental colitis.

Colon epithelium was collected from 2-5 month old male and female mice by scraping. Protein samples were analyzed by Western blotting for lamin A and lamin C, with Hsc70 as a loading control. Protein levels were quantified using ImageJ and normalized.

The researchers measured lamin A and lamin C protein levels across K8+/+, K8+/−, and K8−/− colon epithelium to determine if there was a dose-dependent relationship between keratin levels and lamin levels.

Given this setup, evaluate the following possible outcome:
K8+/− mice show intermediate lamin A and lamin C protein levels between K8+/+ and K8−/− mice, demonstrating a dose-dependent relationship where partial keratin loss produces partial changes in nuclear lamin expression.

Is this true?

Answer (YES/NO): YES